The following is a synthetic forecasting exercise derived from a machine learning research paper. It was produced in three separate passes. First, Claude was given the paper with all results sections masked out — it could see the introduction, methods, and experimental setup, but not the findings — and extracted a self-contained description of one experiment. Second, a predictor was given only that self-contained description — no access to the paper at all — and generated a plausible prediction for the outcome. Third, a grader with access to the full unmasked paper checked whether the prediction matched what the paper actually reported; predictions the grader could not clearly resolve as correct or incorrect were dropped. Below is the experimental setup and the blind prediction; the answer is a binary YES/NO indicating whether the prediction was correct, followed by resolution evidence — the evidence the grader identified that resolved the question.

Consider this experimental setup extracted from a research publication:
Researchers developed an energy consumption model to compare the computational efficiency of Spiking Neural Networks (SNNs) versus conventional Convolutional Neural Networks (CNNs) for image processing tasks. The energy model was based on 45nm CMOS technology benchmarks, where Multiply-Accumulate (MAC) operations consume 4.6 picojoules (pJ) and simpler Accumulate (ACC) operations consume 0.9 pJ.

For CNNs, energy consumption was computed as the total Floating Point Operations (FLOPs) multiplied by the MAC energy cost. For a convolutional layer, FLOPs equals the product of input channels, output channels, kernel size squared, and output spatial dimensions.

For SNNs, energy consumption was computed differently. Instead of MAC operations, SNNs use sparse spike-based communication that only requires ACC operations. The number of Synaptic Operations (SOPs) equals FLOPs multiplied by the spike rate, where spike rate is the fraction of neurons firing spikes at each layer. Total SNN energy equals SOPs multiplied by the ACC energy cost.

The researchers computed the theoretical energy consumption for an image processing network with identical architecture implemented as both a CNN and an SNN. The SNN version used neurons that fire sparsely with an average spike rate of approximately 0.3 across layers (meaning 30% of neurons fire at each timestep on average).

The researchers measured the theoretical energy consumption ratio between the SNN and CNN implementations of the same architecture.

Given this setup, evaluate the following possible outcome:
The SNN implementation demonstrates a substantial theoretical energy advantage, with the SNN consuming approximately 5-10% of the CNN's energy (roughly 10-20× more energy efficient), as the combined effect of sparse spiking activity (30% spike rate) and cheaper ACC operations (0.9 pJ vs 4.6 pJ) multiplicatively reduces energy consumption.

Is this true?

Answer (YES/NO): YES